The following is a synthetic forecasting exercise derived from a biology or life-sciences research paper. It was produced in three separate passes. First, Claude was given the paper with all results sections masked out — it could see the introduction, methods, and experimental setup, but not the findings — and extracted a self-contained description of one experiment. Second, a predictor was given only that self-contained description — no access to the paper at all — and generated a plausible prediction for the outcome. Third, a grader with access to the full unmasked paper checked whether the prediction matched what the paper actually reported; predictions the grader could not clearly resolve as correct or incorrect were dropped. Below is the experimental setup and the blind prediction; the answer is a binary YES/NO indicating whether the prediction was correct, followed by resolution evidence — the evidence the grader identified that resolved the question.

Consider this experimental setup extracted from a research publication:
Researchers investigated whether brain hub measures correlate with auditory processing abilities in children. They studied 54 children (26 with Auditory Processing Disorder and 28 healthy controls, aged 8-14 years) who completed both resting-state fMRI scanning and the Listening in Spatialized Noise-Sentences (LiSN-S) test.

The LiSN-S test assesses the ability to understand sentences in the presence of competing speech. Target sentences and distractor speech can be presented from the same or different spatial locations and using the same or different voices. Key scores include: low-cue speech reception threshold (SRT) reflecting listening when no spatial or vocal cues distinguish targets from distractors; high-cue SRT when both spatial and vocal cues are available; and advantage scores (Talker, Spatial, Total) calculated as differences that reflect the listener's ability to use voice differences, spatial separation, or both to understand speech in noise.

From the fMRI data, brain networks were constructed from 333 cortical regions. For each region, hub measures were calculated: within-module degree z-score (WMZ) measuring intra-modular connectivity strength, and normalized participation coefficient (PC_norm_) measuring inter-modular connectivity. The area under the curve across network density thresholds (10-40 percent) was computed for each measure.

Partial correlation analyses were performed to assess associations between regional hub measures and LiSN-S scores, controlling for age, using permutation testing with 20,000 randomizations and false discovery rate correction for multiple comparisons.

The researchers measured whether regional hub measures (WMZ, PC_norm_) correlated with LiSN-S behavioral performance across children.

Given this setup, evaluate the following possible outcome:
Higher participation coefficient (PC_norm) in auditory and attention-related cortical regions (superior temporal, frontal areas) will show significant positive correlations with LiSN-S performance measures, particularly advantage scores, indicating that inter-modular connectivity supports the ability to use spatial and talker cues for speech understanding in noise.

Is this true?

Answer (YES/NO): NO